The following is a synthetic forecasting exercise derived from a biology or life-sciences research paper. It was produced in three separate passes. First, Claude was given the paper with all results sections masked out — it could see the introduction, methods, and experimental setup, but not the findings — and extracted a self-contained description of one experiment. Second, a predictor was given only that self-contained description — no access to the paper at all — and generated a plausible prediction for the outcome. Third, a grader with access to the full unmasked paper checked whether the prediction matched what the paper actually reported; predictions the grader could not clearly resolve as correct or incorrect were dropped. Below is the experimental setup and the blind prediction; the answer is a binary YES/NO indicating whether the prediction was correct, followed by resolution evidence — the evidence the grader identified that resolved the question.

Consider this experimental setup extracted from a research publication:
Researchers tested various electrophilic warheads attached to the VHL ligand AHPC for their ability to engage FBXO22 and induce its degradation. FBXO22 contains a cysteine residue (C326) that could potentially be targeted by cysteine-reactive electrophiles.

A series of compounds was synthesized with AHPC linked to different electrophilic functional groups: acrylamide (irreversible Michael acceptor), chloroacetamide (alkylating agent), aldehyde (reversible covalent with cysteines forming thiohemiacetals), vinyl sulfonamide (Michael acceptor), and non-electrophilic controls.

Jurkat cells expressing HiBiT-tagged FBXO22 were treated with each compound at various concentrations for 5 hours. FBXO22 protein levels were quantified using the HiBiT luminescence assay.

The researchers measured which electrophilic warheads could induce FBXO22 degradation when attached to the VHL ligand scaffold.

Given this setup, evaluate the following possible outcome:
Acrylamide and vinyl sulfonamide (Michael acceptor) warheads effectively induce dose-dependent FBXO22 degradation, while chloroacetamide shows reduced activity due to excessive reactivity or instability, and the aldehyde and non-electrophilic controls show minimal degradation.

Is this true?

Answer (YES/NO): NO